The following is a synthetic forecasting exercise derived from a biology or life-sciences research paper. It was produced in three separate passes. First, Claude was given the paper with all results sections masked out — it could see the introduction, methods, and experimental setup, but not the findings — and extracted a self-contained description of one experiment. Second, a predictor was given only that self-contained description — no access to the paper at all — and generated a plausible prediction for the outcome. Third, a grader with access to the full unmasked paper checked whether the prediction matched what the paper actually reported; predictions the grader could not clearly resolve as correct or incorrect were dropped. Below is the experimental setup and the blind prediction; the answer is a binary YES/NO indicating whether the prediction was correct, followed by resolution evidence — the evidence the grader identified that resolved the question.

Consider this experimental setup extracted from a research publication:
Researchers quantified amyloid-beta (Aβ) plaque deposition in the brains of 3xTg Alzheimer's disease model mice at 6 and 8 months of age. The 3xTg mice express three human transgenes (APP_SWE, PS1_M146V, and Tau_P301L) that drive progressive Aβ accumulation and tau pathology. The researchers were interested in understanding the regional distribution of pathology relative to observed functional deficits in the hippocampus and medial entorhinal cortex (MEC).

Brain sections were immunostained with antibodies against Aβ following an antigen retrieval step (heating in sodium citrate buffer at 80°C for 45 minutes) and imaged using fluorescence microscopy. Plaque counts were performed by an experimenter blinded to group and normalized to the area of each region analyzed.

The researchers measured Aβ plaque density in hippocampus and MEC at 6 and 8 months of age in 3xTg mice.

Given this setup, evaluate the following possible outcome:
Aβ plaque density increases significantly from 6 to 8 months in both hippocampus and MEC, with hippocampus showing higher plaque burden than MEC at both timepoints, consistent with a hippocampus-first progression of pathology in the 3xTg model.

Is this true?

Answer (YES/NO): NO